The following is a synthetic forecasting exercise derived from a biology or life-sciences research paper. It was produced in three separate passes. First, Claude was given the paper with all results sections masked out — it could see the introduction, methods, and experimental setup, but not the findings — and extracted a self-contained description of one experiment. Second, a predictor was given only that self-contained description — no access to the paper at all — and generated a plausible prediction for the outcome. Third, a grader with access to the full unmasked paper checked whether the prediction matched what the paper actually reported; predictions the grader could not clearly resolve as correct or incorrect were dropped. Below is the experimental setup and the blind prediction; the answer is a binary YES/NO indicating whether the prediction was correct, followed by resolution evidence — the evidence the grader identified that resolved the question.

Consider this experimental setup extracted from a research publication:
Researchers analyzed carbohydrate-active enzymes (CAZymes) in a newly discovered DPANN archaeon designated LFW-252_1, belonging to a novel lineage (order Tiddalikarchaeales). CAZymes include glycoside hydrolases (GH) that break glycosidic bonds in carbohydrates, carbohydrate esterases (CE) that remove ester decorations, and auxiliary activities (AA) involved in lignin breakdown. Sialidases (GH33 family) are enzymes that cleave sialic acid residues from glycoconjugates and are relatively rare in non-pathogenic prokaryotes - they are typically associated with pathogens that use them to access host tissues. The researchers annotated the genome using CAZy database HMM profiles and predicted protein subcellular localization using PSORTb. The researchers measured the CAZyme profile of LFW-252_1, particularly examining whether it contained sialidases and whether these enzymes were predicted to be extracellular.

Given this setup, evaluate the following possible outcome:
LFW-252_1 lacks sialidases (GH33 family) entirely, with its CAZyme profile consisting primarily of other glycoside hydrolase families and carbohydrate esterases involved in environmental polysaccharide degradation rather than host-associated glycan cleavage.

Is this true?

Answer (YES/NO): NO